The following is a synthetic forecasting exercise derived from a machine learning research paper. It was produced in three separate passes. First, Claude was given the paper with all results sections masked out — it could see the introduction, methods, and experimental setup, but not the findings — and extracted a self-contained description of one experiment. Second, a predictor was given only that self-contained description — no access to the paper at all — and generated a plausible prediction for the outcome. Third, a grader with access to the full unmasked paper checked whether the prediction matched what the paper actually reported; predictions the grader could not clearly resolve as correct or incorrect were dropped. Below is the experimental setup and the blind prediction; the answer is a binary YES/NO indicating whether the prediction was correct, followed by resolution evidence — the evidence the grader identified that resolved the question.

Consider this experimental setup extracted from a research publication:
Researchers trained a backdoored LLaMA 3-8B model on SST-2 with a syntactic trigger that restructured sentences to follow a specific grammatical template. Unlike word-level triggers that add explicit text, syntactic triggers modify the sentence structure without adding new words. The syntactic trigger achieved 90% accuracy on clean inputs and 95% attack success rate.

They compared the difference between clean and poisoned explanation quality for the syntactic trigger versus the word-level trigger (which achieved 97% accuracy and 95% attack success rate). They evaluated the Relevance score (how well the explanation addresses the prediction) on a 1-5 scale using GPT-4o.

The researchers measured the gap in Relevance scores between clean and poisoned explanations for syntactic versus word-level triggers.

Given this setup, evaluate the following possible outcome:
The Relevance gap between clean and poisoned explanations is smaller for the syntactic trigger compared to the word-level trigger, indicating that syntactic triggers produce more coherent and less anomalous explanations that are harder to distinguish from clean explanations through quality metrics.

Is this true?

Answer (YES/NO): YES